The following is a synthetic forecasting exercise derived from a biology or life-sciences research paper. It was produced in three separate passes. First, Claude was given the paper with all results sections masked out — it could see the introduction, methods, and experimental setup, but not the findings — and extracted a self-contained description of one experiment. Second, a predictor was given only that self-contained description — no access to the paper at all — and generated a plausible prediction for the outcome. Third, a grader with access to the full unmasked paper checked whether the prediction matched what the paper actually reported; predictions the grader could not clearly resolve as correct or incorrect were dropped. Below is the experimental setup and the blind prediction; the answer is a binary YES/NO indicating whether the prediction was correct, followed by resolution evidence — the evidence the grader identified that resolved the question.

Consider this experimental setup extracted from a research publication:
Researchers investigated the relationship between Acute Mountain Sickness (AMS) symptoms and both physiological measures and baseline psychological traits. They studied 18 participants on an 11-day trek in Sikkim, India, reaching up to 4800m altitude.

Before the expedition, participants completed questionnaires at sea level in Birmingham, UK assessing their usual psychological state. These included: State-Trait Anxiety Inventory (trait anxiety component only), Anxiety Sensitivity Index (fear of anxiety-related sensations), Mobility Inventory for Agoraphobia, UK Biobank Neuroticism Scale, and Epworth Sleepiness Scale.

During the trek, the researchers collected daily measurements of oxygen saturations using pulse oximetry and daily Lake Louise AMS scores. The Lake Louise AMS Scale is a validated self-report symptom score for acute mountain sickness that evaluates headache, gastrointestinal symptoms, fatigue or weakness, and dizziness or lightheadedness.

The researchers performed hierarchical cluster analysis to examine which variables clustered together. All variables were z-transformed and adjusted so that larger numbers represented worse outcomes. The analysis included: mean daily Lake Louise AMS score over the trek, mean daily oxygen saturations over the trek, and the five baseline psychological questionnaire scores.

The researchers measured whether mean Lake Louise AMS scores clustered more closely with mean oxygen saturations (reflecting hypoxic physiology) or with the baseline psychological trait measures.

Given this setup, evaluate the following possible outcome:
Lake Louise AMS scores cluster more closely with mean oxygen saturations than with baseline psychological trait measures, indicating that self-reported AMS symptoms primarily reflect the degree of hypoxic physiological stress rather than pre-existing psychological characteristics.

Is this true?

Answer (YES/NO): NO